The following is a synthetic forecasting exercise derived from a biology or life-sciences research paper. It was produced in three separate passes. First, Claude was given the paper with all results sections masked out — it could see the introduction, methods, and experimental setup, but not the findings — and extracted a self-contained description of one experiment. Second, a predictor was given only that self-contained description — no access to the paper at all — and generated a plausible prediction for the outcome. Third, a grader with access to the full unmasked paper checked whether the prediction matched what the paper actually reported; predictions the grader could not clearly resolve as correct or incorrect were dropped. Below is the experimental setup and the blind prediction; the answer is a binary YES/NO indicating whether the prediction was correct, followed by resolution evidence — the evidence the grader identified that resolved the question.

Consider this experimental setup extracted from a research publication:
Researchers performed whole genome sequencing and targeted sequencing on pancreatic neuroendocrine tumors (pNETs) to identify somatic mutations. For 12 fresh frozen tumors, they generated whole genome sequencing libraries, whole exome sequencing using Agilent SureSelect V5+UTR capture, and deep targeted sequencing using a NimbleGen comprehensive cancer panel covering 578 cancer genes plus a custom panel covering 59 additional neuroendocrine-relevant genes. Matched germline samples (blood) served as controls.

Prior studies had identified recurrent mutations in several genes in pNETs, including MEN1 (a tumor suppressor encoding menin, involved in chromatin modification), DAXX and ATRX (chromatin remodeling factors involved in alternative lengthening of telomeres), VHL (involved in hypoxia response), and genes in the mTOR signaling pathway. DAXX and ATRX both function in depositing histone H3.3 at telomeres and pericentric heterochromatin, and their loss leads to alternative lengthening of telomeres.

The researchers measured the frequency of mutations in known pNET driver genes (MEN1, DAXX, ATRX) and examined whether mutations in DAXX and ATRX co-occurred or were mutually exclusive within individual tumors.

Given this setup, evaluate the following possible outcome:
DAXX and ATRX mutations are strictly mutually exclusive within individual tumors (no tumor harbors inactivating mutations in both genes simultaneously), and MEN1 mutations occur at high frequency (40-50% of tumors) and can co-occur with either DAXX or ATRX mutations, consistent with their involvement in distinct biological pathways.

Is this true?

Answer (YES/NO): NO